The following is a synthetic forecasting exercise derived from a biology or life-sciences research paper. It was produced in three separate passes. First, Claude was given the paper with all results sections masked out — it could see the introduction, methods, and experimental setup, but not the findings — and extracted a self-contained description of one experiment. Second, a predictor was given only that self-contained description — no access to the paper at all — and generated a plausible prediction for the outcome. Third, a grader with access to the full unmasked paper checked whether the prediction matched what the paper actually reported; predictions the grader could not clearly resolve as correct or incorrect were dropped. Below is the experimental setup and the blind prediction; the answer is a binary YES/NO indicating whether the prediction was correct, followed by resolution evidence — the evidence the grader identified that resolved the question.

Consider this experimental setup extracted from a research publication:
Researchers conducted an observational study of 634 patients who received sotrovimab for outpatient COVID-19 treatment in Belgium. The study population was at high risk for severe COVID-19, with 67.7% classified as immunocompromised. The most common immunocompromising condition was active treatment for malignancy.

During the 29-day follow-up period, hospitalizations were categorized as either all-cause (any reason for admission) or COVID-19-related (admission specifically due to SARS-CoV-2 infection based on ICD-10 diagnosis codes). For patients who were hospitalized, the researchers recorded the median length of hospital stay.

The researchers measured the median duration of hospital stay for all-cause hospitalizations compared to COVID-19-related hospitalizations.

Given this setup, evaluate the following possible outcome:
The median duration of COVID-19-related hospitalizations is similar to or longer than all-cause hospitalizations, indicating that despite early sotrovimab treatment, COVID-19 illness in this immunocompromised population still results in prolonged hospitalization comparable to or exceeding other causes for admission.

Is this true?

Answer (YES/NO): YES